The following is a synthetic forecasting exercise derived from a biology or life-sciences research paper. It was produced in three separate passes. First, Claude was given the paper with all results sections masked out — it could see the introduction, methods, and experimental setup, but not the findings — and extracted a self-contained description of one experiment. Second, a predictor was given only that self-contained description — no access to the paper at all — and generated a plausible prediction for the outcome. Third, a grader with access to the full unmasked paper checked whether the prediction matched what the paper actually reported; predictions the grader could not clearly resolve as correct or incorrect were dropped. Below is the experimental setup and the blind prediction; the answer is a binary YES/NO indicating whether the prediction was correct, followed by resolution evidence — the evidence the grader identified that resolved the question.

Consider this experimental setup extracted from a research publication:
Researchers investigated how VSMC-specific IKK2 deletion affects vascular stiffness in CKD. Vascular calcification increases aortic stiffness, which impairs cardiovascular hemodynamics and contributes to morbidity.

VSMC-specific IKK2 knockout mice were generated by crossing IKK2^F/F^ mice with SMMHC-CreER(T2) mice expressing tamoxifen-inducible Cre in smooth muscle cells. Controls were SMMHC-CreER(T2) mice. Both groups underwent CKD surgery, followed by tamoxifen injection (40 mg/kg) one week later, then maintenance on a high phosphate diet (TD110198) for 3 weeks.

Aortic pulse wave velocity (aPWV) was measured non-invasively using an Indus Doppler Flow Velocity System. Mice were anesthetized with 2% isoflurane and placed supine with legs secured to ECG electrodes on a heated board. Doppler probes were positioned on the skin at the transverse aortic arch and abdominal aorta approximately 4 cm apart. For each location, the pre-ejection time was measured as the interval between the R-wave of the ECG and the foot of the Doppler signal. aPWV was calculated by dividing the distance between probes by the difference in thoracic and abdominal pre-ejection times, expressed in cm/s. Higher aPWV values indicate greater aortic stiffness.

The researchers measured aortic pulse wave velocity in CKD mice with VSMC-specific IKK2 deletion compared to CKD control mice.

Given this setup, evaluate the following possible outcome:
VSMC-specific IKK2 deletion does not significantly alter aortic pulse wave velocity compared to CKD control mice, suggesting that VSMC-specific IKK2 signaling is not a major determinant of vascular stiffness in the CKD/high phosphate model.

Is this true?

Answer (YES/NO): NO